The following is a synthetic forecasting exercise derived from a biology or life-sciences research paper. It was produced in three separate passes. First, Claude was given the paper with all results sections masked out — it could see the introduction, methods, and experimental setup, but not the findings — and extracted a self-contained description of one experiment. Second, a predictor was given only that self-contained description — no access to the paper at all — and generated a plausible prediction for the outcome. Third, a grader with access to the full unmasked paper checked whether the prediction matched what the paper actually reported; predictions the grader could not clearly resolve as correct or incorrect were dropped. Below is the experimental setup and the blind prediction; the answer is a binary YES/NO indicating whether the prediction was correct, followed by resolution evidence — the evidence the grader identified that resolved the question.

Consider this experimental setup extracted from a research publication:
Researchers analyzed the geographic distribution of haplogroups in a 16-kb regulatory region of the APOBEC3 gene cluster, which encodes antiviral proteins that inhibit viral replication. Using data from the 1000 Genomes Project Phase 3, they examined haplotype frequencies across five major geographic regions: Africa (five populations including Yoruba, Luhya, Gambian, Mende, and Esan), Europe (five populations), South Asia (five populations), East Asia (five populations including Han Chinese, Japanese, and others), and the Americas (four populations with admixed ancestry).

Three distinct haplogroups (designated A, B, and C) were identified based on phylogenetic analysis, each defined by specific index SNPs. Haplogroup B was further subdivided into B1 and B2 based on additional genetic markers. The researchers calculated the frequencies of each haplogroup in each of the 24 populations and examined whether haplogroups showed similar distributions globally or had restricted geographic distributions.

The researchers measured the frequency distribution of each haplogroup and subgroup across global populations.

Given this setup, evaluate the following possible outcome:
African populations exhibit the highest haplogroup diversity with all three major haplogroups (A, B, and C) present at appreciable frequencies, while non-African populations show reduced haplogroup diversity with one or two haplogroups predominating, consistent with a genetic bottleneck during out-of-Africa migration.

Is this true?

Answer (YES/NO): NO